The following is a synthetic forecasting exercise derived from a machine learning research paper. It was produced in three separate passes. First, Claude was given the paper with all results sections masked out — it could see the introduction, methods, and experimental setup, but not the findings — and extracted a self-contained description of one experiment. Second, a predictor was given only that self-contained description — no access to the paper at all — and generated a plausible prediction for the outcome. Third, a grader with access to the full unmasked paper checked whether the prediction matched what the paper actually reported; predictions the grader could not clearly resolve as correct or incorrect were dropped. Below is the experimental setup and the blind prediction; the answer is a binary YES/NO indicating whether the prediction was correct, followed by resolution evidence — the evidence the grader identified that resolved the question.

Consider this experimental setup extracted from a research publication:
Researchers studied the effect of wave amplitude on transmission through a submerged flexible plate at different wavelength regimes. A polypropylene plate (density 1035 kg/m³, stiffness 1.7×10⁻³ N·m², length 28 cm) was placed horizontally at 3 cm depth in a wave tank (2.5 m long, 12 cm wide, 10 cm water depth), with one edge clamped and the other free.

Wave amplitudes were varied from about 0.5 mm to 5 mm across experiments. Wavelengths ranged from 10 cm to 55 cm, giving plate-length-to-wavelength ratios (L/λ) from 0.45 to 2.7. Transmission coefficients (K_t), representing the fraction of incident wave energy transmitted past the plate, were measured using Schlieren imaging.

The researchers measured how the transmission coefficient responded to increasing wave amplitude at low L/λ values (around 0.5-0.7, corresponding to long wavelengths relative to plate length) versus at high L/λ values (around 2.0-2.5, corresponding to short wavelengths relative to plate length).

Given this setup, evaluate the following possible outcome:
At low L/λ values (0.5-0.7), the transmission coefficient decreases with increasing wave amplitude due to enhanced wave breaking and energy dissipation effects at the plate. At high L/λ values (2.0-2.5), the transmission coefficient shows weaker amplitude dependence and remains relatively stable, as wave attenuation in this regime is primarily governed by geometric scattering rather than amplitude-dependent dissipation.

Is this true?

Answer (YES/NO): NO